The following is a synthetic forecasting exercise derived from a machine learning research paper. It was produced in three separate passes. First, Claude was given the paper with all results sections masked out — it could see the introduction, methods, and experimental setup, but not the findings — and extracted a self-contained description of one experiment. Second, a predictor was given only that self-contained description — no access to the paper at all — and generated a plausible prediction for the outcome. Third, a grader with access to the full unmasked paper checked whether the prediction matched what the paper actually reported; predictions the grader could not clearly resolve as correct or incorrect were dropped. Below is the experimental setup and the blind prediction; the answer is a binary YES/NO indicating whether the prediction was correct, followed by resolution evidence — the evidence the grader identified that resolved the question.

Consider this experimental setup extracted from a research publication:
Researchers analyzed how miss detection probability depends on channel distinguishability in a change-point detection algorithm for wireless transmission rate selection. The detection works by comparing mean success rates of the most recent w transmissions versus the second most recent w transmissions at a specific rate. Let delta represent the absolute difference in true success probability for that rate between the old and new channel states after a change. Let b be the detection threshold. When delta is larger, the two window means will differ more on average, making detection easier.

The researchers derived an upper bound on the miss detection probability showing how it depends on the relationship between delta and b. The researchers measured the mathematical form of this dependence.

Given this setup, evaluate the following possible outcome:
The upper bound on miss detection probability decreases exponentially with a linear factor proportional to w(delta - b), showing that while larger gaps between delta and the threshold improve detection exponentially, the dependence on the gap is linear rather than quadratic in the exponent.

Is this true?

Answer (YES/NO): NO